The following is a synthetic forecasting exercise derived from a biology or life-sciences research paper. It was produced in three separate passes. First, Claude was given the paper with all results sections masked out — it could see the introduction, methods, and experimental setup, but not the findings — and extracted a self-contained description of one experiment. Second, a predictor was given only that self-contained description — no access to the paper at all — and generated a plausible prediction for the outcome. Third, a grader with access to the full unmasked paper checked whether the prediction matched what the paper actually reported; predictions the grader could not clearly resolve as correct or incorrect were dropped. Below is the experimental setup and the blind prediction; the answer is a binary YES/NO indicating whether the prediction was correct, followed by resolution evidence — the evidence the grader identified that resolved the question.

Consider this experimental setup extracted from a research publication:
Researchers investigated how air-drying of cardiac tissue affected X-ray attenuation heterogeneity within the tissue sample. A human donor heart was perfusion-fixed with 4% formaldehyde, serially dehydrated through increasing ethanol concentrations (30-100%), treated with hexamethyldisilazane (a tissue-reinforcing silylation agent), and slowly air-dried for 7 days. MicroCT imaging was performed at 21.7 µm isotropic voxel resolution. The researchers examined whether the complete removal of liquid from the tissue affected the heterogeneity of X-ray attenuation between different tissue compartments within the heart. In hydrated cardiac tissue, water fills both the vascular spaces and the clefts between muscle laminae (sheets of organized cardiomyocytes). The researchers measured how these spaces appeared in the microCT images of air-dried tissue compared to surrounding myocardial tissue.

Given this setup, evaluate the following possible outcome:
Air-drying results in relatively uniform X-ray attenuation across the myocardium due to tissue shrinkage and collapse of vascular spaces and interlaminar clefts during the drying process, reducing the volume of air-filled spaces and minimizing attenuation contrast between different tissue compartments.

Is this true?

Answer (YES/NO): NO